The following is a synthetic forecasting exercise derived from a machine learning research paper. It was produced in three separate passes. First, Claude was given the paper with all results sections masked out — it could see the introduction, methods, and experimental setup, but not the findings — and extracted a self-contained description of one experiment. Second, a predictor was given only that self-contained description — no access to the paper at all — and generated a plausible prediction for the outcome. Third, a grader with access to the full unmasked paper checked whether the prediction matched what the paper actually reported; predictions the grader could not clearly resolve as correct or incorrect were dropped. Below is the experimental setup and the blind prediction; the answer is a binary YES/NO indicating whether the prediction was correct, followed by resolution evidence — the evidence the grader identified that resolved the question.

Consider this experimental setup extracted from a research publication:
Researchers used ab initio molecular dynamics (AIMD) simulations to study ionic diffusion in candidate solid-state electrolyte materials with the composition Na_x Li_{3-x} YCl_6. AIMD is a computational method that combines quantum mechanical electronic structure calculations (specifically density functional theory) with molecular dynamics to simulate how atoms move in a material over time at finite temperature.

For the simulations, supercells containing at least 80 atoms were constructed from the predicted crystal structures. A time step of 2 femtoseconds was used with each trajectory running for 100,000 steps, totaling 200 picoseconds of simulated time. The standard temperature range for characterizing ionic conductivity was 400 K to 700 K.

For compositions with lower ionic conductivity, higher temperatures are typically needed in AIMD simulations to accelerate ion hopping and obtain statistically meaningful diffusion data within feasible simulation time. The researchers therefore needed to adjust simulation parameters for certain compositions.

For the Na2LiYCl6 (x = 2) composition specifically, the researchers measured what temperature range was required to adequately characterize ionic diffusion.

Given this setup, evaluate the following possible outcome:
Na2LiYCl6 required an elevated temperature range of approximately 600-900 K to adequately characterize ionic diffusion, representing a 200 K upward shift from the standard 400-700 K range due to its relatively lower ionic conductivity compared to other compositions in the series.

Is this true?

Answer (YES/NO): NO